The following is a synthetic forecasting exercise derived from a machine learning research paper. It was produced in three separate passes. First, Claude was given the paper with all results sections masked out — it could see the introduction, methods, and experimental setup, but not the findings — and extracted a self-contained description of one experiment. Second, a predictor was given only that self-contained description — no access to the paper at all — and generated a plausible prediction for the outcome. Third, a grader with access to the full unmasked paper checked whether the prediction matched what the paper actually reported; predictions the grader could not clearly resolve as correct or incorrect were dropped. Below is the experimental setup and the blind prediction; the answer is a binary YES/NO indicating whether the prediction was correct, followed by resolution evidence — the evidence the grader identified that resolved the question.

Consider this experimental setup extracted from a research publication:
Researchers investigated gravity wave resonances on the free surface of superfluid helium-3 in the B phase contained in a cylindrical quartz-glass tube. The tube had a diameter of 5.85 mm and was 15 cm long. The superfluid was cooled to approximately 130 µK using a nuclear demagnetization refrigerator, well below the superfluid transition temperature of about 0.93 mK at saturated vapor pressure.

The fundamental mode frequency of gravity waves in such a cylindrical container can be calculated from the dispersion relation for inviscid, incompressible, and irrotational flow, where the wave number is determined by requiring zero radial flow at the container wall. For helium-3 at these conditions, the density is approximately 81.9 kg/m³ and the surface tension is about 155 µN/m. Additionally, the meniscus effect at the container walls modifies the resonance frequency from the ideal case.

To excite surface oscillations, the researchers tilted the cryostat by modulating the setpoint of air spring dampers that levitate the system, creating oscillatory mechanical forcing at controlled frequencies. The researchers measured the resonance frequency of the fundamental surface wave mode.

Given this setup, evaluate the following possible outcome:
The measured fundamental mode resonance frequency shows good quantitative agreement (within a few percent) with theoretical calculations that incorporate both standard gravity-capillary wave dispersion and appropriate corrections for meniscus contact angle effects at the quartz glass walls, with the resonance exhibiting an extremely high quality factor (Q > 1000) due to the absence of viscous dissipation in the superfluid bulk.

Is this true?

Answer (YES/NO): NO